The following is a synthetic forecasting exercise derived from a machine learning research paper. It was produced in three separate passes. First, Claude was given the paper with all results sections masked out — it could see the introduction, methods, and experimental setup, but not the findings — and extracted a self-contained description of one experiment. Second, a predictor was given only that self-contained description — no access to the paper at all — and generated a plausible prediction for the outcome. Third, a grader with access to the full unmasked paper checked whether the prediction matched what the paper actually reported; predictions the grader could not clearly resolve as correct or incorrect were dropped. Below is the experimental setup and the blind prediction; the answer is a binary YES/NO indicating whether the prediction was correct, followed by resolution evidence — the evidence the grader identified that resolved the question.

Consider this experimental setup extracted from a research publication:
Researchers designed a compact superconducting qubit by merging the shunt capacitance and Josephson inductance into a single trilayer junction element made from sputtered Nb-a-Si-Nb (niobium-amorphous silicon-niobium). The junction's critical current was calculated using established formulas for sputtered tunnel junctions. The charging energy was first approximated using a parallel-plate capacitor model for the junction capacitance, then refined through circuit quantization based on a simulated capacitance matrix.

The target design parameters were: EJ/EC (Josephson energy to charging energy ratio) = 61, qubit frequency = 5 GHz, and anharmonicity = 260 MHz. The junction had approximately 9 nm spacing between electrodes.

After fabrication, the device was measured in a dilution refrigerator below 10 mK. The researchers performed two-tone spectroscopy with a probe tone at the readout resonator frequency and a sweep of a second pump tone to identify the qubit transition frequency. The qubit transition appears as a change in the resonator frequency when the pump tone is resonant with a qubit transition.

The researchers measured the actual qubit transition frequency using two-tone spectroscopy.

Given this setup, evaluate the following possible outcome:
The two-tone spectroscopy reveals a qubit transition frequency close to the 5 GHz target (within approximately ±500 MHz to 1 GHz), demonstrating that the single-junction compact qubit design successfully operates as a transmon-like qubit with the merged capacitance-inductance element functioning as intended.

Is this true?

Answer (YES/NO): YES